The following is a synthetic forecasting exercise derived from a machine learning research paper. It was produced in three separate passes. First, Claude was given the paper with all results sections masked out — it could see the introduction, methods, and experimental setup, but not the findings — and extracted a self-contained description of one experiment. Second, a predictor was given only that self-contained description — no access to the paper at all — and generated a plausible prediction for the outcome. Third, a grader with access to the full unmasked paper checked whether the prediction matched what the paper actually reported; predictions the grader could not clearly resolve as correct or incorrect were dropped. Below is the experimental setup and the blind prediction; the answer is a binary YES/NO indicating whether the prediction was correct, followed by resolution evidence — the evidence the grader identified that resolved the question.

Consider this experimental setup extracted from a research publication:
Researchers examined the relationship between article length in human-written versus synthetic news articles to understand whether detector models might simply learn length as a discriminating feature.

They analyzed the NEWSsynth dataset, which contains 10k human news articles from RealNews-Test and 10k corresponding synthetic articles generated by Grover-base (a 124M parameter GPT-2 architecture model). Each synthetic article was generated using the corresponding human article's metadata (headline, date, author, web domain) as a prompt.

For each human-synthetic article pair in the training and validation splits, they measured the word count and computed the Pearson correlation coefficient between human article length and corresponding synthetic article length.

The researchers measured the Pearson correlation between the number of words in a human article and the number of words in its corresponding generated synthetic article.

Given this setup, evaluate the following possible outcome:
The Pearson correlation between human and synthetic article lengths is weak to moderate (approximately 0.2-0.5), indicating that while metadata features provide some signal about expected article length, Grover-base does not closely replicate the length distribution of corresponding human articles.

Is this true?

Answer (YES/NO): YES